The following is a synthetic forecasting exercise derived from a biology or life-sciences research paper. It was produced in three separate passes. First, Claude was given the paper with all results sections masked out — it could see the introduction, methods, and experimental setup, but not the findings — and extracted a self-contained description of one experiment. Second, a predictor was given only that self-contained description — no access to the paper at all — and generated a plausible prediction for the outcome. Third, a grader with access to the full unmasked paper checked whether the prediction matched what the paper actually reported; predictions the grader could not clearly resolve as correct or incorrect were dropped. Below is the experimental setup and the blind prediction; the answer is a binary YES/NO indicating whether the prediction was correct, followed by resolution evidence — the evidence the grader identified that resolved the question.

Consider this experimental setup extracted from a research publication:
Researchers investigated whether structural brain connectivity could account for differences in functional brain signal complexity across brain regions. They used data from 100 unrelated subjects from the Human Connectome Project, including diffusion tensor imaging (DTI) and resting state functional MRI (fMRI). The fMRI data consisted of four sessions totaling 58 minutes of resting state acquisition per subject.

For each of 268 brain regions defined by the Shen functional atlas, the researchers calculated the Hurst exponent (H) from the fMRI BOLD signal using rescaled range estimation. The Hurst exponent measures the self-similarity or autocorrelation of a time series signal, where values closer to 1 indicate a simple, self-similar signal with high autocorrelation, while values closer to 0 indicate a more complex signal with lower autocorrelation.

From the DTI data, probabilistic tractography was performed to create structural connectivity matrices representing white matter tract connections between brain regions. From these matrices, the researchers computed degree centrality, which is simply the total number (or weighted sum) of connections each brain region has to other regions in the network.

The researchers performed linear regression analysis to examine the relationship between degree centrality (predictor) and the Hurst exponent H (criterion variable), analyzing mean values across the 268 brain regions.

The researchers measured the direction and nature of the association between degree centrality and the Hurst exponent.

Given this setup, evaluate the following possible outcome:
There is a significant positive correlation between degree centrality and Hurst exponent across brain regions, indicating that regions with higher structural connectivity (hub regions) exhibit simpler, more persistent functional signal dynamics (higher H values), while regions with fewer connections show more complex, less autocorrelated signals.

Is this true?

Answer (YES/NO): NO